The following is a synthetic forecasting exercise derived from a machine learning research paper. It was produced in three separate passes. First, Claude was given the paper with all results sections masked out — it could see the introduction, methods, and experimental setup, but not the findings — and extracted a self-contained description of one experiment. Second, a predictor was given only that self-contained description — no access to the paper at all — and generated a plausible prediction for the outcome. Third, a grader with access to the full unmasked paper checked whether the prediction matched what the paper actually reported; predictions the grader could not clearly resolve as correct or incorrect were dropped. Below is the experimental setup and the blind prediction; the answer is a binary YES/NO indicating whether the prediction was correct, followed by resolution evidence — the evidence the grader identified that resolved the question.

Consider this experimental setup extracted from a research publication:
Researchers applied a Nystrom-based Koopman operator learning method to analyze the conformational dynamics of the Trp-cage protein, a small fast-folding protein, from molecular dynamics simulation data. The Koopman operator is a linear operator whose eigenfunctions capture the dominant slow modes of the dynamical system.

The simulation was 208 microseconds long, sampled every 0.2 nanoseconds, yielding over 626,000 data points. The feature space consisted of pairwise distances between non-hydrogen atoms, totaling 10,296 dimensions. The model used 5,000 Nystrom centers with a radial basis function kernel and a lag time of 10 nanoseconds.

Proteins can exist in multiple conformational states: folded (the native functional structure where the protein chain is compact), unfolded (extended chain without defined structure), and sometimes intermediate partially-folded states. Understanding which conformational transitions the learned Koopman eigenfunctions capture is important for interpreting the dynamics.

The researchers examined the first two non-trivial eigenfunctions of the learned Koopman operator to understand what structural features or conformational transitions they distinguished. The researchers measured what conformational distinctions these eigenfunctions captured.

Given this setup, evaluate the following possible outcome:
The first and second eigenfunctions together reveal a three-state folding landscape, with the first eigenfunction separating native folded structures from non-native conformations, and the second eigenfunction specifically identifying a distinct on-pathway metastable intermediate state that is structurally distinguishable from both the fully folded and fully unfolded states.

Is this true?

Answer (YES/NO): YES